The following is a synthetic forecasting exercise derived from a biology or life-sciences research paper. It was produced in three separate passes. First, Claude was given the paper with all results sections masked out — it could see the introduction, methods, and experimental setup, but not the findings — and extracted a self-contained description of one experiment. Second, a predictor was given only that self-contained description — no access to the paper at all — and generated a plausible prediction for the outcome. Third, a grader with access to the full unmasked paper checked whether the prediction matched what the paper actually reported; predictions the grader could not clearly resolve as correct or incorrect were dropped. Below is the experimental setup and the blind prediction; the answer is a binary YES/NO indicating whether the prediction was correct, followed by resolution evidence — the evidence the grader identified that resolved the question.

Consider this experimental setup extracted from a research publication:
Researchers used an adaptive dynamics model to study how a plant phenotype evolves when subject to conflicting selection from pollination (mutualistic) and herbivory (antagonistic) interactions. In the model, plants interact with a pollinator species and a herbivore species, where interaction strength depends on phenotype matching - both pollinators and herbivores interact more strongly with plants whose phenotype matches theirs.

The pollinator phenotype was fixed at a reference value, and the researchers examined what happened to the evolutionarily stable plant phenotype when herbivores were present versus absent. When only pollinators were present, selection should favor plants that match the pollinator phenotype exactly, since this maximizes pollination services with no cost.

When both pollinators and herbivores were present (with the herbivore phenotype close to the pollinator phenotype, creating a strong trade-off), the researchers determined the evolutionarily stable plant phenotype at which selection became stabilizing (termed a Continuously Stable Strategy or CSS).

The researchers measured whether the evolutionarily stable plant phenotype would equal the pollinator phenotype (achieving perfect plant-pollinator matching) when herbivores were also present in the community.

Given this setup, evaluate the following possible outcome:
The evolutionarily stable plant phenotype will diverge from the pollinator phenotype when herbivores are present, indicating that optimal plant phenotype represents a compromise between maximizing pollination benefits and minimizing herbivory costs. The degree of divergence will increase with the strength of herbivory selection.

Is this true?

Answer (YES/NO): YES